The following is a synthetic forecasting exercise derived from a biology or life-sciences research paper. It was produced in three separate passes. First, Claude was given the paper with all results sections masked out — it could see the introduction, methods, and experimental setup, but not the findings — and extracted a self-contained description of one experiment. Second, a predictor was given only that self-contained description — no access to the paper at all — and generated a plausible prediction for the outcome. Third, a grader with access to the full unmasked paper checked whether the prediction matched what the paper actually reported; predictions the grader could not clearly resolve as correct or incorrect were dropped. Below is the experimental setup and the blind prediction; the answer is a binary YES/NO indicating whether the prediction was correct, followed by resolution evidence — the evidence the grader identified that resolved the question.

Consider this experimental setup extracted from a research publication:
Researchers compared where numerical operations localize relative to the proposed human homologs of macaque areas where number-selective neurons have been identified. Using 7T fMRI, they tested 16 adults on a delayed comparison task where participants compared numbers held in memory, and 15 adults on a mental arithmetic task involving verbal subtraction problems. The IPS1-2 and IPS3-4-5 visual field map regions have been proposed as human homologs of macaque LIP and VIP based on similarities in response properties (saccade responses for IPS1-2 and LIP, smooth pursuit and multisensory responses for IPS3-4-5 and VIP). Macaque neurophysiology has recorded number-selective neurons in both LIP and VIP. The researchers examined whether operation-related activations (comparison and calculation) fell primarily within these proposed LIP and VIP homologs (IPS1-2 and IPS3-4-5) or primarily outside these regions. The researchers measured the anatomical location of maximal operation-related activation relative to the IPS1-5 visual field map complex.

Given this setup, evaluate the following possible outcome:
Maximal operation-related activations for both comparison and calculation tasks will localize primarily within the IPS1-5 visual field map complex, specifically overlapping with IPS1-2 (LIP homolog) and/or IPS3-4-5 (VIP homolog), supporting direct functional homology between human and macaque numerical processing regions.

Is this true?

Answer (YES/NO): NO